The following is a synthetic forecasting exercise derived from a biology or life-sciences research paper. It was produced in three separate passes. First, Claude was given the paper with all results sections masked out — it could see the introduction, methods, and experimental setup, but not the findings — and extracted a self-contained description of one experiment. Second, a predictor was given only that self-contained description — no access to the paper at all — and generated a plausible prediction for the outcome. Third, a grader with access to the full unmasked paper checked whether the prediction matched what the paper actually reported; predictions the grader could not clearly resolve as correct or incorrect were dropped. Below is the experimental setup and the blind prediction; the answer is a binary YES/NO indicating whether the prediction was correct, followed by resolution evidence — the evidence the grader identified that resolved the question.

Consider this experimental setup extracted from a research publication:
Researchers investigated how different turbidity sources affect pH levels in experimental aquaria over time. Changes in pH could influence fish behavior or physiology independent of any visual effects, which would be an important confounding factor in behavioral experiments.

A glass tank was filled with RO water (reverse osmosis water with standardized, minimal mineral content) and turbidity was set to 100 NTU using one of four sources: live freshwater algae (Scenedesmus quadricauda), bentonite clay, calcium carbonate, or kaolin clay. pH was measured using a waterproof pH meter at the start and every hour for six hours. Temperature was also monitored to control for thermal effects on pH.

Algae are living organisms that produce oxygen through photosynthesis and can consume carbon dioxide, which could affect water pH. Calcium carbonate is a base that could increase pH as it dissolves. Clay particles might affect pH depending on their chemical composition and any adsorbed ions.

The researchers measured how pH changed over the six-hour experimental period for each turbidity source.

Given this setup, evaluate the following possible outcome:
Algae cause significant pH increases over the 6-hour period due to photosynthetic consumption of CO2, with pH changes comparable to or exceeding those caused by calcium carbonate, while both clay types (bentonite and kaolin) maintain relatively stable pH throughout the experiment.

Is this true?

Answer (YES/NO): NO